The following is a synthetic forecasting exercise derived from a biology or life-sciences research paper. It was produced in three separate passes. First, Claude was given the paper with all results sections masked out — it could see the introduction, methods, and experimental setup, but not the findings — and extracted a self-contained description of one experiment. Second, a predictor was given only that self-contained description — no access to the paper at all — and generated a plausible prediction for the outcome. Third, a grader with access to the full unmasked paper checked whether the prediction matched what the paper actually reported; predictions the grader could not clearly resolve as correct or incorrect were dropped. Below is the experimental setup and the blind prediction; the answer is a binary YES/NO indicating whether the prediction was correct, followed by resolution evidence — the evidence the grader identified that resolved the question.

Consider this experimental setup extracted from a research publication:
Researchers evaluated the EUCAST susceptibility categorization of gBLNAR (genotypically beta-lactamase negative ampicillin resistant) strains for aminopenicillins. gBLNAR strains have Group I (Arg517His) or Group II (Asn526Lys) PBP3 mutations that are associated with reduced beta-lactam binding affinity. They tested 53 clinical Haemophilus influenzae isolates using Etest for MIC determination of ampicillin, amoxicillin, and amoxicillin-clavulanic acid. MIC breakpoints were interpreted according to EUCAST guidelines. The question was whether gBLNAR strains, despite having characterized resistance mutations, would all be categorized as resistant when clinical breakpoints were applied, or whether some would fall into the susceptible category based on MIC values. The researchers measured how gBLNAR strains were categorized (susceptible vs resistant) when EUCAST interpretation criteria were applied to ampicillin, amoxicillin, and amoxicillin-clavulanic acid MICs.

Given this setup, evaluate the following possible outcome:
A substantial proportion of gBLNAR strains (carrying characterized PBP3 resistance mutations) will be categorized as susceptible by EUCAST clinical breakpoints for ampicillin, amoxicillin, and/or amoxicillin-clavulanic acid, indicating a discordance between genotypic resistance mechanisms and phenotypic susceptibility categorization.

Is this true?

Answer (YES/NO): YES